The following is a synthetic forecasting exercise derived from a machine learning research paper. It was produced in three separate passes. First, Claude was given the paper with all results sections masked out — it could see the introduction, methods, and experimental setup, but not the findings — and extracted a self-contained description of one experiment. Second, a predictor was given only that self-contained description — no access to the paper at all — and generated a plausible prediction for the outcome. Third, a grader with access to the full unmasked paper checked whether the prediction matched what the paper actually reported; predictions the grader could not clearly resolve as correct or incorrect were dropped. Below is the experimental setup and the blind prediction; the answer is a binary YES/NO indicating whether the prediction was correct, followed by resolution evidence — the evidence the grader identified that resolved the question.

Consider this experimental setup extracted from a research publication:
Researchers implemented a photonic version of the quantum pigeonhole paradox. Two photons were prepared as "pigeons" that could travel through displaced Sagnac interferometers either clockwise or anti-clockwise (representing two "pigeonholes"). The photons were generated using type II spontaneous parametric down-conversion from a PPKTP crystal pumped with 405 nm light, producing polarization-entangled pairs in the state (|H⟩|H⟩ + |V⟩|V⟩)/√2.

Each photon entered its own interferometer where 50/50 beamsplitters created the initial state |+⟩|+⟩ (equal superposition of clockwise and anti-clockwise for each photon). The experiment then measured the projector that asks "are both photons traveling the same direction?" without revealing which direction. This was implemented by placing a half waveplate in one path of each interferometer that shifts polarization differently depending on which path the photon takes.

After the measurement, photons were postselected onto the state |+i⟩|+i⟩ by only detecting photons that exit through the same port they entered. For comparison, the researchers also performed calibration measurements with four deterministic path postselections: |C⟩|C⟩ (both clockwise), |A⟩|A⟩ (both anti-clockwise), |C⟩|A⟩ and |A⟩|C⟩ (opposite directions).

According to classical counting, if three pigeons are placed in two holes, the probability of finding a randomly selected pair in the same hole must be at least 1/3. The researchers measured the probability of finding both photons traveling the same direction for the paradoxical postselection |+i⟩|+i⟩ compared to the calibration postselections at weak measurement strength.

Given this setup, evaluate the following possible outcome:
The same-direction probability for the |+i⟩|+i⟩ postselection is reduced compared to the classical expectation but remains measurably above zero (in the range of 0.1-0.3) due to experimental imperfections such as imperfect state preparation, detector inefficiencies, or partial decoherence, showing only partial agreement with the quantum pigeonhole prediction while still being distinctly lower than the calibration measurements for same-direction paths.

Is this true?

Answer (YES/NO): NO